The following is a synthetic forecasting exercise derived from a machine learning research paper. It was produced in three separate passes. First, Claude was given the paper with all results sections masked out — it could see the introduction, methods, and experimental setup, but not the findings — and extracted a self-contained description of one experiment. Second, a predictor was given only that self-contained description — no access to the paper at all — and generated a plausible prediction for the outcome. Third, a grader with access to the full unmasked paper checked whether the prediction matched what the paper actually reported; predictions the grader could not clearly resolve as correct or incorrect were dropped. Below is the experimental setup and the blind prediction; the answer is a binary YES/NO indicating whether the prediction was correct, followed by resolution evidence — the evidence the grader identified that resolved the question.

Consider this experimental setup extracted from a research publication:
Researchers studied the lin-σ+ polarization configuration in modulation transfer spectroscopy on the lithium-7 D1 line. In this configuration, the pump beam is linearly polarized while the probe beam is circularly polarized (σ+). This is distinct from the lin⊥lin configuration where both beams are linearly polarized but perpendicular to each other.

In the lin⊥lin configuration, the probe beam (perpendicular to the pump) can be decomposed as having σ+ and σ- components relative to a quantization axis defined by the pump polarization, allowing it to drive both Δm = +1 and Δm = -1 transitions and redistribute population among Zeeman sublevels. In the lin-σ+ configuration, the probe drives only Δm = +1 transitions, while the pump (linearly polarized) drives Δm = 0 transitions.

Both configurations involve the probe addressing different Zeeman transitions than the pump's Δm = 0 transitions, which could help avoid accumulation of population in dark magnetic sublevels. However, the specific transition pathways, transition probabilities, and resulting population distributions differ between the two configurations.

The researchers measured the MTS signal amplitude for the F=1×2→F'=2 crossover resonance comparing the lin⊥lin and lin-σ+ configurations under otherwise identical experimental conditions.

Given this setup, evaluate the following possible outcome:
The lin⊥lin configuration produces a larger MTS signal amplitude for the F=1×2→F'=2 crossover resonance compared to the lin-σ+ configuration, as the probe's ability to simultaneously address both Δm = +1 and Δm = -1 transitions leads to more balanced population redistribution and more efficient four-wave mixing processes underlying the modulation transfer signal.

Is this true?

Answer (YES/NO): YES